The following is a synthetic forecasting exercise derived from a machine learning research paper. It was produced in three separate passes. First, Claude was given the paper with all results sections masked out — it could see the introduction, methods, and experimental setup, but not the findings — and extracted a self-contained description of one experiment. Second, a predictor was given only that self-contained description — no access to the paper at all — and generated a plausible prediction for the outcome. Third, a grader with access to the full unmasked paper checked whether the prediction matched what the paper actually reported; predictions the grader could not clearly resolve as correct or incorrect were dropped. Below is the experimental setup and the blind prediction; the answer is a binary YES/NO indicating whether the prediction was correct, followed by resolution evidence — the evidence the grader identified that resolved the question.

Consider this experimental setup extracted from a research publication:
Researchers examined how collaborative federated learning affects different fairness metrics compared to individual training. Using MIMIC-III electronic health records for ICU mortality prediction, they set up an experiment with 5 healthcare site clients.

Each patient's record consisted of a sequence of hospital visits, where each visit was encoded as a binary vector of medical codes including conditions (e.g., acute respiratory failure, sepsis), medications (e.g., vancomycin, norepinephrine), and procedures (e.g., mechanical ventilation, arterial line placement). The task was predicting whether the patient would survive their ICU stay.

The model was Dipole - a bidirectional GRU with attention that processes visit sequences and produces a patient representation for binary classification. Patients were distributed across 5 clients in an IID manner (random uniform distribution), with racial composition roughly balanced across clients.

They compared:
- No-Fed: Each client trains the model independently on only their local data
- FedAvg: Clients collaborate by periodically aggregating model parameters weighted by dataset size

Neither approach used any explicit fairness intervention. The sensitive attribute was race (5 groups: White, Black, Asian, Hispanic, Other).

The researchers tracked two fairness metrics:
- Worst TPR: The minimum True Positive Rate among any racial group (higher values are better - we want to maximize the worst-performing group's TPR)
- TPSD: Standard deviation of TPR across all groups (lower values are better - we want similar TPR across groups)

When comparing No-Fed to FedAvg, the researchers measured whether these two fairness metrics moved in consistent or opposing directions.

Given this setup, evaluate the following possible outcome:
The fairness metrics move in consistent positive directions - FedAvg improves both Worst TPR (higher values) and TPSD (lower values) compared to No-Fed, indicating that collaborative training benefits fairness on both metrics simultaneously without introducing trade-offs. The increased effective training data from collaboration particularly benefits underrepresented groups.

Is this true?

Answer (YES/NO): YES